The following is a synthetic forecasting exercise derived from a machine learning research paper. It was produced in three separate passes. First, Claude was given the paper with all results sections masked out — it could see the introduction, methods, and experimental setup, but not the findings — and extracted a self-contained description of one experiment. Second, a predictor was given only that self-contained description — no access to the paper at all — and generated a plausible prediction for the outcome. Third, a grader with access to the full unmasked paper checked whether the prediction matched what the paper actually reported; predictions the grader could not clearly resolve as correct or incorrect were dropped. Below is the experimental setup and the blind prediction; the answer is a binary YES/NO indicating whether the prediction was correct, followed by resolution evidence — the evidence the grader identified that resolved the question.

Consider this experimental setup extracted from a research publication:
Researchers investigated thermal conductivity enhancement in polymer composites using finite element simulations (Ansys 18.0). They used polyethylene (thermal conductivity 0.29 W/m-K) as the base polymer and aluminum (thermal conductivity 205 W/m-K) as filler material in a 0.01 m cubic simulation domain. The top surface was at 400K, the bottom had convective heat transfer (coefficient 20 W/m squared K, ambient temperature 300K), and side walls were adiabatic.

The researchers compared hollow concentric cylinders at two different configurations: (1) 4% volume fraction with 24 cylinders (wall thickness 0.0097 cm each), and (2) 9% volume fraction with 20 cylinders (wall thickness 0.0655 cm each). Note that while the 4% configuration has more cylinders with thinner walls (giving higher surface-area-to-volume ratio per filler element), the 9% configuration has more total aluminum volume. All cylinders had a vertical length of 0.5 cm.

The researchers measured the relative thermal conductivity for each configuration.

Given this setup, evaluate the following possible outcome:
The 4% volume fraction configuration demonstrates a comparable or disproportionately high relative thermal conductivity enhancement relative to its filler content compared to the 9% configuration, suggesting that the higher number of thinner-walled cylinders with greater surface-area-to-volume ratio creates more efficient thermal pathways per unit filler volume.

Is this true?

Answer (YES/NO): NO